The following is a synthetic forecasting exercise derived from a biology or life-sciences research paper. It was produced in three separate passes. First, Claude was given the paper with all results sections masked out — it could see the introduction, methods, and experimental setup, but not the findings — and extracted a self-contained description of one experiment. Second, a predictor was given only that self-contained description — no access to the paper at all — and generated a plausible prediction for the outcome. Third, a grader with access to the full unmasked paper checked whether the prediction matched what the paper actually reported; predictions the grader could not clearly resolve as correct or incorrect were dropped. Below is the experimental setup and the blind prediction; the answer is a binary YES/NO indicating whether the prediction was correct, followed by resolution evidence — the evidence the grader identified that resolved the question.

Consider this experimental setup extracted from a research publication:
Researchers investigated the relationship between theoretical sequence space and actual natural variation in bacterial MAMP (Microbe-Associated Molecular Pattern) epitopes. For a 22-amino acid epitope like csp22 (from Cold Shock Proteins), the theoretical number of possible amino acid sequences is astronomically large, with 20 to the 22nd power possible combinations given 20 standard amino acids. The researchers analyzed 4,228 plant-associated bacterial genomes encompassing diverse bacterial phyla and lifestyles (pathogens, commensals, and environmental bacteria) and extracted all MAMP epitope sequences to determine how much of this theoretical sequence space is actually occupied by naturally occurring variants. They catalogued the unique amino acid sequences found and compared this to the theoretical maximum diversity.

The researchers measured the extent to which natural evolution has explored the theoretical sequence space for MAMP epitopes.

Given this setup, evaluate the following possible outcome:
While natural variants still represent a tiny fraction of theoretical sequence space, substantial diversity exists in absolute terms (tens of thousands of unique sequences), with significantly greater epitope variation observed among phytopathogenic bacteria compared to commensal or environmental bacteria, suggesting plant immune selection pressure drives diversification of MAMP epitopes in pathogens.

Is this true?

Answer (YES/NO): NO